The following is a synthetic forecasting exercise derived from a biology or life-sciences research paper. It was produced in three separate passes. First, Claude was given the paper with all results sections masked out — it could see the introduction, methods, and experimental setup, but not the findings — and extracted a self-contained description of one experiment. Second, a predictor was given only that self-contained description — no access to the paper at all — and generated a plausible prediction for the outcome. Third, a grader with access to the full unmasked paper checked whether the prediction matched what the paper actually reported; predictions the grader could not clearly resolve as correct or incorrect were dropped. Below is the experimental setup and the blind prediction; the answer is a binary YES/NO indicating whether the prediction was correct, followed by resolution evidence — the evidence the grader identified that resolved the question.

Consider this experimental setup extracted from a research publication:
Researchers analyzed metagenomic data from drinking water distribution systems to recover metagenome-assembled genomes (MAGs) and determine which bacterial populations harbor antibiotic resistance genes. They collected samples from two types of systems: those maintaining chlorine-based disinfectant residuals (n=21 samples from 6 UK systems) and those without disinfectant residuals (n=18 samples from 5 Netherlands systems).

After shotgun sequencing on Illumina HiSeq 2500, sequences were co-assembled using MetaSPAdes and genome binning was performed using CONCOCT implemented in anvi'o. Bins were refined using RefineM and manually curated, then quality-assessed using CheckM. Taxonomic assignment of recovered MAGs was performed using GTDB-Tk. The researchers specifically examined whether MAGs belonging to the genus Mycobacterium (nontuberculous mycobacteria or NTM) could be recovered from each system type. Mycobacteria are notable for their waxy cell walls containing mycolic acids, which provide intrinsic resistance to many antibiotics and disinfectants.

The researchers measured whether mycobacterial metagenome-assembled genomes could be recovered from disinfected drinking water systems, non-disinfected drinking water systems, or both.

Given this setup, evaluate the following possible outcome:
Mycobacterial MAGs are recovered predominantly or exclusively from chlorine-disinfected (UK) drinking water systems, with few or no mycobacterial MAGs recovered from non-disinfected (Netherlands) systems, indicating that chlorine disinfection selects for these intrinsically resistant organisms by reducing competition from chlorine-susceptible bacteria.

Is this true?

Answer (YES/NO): YES